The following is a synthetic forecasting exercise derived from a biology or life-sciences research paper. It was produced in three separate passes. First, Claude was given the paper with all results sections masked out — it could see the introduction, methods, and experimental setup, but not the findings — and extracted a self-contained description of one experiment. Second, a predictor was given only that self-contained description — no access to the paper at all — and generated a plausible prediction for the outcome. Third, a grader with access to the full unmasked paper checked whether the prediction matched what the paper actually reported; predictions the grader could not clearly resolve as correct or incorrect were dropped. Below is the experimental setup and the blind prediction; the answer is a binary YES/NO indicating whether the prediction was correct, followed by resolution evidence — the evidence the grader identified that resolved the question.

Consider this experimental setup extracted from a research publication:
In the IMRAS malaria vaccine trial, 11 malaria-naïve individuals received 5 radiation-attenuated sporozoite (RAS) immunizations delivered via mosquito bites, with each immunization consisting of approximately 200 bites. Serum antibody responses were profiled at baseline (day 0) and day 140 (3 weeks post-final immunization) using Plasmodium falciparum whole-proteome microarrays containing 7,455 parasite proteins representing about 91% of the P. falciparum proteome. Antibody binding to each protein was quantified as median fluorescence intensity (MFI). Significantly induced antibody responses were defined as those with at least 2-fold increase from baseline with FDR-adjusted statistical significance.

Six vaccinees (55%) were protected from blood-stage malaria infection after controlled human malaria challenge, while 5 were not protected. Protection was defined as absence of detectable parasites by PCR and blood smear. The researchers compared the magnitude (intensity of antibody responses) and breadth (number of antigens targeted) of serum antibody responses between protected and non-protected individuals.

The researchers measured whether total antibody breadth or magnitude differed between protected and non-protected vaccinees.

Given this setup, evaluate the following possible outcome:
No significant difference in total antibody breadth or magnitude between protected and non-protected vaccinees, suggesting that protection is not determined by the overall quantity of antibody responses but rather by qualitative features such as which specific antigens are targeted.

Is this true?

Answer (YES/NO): YES